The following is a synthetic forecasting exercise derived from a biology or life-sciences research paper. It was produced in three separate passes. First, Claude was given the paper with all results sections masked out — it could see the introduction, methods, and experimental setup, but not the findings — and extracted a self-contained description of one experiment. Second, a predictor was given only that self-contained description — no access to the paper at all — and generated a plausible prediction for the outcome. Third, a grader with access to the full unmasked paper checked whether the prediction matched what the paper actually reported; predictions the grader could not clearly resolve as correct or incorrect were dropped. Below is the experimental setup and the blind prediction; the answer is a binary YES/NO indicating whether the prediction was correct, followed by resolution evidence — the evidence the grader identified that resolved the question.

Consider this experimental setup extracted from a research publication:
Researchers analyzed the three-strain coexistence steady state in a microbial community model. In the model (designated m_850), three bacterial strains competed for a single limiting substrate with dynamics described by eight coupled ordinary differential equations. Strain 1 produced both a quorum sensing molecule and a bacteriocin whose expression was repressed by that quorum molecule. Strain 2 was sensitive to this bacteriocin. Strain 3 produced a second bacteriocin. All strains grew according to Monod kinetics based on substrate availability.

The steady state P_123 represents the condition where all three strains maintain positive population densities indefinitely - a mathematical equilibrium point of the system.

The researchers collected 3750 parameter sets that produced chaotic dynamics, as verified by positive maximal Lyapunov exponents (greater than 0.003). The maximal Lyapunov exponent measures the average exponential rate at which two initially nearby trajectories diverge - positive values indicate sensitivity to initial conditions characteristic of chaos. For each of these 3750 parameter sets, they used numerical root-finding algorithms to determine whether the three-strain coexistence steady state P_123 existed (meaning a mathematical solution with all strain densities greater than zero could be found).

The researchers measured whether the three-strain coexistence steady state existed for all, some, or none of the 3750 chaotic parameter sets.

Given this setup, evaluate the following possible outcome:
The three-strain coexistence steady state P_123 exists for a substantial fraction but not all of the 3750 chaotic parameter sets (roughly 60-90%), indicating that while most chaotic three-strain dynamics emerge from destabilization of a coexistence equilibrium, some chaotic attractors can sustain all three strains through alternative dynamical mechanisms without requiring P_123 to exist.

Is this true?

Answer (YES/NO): NO